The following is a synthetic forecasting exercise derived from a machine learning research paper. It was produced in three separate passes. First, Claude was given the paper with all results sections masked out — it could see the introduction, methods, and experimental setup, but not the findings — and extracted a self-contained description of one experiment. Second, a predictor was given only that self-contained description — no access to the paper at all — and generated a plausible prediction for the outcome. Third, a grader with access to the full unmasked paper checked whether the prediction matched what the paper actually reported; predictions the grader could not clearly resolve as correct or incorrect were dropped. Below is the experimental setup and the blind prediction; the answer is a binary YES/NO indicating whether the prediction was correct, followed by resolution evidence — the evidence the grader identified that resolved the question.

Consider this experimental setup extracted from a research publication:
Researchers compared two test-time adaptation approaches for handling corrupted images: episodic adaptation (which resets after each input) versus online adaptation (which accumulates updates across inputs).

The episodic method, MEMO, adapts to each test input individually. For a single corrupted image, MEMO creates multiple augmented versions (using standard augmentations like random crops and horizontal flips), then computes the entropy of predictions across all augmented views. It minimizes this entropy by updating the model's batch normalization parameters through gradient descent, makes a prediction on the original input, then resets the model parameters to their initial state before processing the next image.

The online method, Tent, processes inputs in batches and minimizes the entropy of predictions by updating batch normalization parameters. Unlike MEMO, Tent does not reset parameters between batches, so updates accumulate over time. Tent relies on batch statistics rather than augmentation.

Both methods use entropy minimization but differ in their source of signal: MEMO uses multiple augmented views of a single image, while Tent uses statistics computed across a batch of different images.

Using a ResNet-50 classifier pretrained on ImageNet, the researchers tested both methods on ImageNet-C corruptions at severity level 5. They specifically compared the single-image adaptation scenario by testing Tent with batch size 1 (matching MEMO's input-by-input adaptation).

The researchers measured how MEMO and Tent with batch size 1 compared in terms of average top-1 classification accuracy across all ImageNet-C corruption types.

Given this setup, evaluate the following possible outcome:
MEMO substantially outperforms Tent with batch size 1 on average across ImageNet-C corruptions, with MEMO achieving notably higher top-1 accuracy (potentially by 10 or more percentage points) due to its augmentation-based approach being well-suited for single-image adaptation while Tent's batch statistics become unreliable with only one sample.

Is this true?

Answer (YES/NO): YES